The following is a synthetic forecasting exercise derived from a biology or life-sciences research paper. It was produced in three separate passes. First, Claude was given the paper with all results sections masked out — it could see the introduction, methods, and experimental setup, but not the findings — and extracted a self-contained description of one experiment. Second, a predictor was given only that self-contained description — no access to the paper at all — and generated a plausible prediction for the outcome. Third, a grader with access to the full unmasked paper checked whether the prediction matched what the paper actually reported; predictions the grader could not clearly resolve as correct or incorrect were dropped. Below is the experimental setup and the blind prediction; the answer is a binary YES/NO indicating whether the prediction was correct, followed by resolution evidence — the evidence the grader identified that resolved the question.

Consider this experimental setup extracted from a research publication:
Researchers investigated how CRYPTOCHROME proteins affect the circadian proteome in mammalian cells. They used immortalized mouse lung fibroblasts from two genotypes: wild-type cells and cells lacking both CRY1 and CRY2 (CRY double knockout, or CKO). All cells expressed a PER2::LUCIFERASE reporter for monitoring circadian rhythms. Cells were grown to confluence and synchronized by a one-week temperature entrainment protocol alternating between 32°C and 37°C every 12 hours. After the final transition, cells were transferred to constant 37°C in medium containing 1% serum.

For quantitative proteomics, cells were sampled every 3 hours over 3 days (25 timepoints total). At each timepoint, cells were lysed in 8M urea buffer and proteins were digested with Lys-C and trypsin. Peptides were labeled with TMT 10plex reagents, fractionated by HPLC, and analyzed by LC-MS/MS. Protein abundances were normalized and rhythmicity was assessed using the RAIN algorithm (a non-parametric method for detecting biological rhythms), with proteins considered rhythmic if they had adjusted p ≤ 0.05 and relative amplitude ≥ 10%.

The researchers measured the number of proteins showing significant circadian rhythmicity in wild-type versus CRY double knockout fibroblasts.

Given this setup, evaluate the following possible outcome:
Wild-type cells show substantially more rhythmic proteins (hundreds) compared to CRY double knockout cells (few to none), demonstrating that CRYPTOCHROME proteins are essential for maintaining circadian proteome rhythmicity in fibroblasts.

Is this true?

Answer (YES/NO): NO